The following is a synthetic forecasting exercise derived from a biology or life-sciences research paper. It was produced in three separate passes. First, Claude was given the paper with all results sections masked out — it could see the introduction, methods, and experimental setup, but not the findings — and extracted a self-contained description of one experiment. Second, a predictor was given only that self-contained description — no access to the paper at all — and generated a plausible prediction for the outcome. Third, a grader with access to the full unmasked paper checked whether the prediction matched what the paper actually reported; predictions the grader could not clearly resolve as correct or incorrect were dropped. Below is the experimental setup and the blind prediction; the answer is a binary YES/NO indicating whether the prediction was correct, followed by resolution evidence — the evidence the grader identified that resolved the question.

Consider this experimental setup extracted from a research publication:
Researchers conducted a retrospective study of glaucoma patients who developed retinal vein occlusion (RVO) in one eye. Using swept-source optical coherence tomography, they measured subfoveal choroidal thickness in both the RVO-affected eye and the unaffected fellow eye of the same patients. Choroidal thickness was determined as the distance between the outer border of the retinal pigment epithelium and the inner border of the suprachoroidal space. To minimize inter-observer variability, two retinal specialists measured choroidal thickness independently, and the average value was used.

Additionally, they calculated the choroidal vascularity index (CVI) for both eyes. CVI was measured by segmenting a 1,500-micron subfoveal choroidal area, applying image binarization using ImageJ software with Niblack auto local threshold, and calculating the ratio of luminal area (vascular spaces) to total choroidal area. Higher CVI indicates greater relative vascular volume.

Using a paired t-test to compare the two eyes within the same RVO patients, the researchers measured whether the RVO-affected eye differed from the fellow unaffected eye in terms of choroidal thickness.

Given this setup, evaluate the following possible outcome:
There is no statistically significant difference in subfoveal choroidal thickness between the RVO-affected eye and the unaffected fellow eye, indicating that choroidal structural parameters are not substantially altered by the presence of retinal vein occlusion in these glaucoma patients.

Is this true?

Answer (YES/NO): YES